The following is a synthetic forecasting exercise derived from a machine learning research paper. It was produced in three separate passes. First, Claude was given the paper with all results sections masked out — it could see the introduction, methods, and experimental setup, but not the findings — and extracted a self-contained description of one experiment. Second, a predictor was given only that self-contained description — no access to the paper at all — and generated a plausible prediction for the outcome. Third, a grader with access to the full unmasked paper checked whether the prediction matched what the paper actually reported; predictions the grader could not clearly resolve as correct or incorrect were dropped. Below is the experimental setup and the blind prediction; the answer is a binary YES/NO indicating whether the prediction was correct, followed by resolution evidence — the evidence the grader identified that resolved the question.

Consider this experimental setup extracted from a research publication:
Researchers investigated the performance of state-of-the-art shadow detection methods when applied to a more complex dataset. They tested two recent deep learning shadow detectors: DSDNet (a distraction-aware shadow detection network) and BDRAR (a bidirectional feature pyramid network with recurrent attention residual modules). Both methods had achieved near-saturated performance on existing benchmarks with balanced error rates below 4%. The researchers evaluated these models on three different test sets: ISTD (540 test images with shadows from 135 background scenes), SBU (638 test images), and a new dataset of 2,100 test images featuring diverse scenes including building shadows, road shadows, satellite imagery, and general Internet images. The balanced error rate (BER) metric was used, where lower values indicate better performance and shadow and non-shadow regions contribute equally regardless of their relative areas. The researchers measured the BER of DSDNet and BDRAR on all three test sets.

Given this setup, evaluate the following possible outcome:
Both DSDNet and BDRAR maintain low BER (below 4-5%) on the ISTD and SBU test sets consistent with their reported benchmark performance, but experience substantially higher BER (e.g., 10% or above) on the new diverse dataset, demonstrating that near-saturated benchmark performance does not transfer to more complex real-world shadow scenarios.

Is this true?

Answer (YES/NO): NO